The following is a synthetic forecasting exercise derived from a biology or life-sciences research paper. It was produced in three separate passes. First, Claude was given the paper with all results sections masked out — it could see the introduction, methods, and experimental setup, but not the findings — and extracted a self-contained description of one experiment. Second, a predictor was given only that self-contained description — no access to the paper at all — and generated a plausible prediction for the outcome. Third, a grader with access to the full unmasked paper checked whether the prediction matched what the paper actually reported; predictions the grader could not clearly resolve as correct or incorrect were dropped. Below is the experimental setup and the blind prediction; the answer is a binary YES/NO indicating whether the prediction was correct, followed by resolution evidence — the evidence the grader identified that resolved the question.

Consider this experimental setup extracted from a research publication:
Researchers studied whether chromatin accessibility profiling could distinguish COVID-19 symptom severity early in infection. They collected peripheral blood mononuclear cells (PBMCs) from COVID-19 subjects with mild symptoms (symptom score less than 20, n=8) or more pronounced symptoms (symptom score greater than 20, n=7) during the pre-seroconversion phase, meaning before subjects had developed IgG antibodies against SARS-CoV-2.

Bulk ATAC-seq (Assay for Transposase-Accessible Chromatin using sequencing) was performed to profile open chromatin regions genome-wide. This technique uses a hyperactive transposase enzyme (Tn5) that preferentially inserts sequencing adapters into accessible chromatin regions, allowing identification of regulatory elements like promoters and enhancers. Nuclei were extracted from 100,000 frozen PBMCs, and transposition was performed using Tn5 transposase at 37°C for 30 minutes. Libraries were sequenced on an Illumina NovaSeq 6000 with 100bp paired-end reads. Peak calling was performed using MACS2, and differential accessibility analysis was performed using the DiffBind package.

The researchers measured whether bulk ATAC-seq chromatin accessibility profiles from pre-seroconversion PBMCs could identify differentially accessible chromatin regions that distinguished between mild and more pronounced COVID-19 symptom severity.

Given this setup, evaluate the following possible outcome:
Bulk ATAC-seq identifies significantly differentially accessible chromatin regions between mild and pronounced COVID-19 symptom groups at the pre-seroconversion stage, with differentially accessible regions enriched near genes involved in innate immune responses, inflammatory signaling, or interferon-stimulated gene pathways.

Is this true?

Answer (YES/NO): YES